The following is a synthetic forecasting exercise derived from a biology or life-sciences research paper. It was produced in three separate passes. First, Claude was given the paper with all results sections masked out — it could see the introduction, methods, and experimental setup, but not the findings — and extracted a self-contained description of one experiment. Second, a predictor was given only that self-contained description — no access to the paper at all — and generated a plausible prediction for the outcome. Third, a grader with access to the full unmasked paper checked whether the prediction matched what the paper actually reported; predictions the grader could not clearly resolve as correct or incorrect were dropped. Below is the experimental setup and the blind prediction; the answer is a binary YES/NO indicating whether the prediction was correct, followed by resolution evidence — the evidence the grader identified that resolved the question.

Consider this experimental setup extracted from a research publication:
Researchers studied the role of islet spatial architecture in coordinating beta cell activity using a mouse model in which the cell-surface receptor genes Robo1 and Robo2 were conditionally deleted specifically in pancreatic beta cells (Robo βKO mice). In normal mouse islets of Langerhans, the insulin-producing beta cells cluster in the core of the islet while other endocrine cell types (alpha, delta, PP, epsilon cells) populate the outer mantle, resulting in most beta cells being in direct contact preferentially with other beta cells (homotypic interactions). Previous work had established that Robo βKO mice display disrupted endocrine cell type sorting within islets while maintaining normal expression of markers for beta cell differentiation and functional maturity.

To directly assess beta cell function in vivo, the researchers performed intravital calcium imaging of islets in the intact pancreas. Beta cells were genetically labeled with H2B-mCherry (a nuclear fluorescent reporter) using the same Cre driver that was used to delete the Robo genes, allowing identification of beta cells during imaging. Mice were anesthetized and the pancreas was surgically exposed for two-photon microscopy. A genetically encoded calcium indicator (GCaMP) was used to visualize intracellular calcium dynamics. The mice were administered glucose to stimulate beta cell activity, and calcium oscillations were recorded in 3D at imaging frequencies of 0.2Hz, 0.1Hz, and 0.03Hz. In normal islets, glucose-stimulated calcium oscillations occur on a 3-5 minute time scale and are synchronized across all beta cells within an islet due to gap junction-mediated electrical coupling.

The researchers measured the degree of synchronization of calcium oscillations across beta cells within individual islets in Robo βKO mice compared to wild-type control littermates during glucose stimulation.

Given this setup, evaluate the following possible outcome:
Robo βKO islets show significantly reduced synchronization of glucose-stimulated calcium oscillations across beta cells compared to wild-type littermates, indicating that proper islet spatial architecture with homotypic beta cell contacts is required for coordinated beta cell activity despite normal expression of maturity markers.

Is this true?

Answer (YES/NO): YES